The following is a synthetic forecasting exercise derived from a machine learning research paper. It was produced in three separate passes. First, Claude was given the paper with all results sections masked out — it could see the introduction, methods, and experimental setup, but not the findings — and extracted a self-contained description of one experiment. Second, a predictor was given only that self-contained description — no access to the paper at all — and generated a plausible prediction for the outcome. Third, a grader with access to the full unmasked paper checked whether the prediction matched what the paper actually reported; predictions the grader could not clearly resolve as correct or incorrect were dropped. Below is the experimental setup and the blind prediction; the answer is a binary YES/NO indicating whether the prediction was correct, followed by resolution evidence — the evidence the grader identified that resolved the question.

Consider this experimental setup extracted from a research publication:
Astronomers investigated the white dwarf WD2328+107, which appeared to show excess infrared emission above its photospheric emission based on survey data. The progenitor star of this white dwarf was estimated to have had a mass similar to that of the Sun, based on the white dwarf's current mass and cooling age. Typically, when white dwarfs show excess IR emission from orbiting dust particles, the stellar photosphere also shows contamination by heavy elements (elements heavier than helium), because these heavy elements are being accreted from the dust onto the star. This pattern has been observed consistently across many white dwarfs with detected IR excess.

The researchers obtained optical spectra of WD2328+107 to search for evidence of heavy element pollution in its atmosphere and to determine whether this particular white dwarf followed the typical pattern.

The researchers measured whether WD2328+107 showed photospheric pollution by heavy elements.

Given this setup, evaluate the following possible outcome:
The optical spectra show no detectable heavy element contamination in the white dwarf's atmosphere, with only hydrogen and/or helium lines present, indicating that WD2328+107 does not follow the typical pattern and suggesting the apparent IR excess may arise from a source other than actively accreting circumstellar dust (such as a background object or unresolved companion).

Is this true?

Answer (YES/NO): YES